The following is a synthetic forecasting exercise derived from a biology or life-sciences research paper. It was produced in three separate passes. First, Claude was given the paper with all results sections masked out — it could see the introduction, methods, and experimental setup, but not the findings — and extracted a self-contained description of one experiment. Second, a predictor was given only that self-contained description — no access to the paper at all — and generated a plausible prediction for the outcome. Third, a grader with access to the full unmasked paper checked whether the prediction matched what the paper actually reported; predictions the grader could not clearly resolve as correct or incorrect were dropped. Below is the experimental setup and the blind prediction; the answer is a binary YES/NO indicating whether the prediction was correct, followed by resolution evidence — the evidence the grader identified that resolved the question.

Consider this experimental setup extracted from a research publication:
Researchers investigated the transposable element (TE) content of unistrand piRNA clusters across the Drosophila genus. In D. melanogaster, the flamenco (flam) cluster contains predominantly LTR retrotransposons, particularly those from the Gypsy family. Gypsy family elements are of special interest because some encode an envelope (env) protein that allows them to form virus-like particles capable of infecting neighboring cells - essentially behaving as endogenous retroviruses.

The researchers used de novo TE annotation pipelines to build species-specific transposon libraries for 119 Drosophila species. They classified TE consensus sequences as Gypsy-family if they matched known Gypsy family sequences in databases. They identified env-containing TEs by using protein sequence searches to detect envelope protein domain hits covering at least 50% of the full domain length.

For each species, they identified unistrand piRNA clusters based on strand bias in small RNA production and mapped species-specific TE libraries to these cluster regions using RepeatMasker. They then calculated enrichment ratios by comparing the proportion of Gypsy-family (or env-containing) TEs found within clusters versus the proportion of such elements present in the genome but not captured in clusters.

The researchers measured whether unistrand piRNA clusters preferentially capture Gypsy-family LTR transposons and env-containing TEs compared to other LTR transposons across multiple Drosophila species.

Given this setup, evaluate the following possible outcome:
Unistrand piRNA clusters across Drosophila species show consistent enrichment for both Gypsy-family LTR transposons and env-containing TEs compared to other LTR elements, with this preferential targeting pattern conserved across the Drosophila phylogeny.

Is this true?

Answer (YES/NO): YES